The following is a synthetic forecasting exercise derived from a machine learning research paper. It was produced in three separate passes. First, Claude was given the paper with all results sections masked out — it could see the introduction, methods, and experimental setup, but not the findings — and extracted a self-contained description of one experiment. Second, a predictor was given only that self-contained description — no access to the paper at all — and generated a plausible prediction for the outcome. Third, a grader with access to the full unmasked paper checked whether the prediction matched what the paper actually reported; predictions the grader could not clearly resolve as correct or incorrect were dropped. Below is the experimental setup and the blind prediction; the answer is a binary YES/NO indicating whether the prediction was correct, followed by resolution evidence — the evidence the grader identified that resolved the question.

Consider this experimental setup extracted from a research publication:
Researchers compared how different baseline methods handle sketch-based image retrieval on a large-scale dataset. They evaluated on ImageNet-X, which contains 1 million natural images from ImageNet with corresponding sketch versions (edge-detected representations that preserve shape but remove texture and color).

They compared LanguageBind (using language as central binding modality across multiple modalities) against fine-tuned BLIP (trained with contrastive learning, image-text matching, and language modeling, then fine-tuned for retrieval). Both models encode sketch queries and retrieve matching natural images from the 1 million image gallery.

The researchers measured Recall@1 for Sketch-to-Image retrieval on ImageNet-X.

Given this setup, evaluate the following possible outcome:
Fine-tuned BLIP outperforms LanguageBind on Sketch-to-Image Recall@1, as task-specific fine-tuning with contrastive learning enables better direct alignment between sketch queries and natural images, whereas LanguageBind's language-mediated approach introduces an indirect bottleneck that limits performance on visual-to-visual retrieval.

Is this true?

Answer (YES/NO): NO